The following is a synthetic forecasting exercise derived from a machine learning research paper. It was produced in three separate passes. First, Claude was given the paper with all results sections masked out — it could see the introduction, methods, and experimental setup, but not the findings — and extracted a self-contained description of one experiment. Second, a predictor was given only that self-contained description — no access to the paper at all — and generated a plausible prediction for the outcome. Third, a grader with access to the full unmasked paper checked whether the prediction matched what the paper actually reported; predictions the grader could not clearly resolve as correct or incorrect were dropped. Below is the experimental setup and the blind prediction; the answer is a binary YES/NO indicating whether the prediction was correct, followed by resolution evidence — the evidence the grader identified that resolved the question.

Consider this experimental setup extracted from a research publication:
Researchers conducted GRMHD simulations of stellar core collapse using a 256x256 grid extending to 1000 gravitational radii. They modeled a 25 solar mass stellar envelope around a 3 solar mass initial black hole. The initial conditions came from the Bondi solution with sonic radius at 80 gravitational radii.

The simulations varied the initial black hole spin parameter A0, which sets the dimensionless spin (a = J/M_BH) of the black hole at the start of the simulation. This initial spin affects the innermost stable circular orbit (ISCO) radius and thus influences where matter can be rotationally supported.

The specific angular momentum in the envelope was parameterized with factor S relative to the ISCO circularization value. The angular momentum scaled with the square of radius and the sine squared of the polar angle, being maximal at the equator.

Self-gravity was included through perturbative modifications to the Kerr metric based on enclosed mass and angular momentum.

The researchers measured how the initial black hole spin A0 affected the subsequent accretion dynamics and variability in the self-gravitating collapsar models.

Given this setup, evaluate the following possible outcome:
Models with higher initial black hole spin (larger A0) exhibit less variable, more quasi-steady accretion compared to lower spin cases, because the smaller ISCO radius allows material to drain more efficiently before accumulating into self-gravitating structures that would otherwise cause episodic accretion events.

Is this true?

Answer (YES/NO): NO